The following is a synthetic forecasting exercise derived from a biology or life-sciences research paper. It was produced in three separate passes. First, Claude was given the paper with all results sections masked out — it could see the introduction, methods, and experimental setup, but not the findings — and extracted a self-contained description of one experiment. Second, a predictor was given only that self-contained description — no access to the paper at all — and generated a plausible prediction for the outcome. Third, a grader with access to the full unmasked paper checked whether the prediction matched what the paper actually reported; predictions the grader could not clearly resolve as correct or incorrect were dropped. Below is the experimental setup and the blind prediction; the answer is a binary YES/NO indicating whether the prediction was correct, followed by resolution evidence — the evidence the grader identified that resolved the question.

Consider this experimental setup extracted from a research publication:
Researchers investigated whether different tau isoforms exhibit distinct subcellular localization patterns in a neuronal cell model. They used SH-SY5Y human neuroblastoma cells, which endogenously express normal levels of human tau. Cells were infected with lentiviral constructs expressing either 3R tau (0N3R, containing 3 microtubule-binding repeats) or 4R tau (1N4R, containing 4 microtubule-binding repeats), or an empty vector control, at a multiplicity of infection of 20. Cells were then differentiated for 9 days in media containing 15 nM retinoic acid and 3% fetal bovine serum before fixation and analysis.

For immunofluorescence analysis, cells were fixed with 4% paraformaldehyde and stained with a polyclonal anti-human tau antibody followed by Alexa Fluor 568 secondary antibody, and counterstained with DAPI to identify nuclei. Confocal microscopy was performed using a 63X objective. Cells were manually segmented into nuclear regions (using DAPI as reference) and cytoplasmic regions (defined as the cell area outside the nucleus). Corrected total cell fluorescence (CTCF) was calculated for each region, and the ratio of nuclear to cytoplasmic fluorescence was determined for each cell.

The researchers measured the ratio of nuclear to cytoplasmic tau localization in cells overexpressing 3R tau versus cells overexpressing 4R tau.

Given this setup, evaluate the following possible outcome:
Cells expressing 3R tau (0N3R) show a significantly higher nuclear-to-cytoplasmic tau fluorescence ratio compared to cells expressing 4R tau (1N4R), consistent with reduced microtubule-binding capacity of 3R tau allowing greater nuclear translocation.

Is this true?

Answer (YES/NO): NO